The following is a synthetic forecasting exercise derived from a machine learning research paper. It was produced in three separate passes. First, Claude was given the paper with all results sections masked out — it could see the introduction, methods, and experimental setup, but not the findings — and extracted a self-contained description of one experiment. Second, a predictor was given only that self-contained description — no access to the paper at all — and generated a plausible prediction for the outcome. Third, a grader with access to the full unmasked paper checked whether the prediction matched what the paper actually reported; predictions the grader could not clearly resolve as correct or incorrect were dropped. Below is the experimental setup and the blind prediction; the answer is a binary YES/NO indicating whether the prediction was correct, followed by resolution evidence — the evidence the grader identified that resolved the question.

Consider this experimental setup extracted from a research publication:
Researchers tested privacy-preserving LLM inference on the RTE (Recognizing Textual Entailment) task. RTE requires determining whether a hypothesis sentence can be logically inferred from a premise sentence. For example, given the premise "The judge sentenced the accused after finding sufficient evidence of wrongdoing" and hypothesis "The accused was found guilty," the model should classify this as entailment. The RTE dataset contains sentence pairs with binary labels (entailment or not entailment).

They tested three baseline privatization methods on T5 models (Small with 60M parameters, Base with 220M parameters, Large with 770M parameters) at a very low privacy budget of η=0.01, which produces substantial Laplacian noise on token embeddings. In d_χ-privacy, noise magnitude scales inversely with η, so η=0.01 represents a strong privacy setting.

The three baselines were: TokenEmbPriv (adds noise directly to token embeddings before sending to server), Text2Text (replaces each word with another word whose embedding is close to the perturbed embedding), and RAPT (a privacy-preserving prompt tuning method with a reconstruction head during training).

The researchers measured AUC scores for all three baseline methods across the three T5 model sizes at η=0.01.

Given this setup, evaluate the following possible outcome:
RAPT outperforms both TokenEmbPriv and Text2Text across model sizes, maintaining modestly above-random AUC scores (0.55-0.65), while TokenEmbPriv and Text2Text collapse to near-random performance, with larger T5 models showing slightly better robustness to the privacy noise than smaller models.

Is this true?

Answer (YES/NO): NO